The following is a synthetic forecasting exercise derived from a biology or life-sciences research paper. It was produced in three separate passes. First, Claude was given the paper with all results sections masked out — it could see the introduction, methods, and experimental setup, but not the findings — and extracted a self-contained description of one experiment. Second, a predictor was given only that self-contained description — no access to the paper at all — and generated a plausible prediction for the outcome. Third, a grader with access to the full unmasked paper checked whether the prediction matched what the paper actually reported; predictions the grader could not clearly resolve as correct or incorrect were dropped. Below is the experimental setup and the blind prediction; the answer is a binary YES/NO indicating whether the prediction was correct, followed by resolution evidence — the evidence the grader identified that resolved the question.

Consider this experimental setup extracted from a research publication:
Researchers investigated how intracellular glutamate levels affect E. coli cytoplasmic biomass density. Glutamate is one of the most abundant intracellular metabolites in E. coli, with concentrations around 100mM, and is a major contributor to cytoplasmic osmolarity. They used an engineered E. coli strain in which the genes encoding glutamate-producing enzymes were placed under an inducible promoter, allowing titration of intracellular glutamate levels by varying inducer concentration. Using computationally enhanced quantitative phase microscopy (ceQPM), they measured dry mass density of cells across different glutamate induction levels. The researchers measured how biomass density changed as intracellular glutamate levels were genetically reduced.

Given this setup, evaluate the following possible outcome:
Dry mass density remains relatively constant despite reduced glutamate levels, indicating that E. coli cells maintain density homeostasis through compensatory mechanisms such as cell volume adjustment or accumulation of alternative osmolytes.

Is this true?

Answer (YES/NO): NO